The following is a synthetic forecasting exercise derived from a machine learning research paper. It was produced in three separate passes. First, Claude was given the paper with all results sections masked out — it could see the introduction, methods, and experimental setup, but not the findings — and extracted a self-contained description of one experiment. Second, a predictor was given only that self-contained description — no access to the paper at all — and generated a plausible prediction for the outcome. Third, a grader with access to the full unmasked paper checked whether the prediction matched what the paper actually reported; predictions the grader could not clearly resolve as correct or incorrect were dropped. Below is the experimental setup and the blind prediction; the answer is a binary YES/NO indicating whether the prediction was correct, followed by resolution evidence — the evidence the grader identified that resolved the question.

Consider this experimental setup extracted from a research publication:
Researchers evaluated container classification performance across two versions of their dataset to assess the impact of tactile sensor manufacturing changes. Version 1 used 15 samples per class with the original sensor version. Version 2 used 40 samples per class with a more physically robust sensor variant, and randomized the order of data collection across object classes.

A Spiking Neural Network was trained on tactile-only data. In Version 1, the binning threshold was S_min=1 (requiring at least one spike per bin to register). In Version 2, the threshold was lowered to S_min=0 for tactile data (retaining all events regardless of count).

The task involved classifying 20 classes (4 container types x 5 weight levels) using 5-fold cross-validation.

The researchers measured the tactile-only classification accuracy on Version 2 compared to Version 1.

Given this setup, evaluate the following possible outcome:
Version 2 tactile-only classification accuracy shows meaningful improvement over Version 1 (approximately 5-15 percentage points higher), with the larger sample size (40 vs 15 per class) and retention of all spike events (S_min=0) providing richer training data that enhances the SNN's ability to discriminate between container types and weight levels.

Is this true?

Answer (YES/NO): NO